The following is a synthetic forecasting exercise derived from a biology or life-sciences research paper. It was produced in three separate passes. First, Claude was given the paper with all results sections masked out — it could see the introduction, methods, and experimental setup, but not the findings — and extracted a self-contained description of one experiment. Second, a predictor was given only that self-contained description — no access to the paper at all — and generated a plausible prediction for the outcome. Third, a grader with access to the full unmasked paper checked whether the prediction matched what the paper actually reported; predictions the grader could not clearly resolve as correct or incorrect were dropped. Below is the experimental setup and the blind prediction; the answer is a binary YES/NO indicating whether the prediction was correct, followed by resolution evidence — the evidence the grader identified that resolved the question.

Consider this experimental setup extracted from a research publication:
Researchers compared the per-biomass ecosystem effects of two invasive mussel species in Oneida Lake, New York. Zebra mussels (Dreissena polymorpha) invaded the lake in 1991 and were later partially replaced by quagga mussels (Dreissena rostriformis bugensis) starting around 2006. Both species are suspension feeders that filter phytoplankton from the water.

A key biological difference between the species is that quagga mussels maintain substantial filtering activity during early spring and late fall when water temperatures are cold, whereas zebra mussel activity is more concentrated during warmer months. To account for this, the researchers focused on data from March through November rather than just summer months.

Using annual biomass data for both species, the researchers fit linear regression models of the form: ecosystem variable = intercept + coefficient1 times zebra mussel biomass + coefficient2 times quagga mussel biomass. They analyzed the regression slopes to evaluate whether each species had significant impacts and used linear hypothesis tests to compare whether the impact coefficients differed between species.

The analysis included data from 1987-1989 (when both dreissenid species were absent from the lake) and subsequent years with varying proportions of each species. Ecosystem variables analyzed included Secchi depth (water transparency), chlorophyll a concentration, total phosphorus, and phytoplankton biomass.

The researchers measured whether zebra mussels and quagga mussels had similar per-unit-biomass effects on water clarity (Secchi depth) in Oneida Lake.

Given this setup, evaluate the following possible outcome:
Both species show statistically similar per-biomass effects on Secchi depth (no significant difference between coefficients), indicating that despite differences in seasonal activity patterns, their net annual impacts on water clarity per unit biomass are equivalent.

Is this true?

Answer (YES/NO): NO